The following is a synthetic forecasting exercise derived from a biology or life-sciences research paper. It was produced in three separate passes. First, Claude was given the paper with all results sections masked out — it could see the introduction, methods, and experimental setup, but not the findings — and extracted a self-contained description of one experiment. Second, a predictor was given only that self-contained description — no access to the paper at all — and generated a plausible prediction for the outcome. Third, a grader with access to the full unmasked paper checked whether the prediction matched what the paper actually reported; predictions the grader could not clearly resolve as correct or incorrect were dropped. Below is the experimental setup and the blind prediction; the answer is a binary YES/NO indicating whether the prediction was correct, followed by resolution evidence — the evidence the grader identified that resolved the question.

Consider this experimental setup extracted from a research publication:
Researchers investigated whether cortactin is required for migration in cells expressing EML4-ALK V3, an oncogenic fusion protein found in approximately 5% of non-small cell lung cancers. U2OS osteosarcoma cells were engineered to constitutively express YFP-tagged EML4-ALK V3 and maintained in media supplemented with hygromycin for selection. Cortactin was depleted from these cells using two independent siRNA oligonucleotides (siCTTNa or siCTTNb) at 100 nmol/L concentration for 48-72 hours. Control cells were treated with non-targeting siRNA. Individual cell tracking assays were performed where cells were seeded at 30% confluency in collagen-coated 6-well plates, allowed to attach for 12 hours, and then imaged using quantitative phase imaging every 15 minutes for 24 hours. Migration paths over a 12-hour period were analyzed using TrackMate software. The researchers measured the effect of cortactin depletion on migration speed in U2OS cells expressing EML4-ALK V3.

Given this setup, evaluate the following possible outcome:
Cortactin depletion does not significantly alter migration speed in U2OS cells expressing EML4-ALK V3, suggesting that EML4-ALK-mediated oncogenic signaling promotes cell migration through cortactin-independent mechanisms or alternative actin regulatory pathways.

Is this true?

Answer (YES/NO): NO